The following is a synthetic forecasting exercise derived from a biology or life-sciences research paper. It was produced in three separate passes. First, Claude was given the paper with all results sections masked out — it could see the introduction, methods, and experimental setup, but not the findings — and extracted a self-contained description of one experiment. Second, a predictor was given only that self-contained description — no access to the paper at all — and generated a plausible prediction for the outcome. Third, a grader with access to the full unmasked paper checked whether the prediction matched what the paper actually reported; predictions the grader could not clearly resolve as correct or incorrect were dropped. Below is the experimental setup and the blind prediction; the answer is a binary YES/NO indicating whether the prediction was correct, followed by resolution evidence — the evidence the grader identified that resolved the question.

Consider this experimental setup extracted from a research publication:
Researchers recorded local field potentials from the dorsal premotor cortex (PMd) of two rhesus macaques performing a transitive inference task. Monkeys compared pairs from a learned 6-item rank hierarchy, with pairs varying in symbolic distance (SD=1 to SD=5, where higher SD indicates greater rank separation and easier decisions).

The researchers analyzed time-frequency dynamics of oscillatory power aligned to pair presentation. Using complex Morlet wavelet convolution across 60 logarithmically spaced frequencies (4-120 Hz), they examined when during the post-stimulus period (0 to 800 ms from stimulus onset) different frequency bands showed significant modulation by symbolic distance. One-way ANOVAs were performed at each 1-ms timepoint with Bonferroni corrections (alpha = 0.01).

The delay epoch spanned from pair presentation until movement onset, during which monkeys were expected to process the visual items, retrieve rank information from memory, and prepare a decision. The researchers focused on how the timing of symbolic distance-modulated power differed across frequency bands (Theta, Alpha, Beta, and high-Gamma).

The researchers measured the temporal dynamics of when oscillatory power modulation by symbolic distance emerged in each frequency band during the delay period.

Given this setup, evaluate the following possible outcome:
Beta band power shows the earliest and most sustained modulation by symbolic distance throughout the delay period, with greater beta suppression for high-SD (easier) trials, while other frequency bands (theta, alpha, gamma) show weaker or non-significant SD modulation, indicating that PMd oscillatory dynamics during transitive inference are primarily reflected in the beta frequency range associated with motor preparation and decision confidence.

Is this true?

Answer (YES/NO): NO